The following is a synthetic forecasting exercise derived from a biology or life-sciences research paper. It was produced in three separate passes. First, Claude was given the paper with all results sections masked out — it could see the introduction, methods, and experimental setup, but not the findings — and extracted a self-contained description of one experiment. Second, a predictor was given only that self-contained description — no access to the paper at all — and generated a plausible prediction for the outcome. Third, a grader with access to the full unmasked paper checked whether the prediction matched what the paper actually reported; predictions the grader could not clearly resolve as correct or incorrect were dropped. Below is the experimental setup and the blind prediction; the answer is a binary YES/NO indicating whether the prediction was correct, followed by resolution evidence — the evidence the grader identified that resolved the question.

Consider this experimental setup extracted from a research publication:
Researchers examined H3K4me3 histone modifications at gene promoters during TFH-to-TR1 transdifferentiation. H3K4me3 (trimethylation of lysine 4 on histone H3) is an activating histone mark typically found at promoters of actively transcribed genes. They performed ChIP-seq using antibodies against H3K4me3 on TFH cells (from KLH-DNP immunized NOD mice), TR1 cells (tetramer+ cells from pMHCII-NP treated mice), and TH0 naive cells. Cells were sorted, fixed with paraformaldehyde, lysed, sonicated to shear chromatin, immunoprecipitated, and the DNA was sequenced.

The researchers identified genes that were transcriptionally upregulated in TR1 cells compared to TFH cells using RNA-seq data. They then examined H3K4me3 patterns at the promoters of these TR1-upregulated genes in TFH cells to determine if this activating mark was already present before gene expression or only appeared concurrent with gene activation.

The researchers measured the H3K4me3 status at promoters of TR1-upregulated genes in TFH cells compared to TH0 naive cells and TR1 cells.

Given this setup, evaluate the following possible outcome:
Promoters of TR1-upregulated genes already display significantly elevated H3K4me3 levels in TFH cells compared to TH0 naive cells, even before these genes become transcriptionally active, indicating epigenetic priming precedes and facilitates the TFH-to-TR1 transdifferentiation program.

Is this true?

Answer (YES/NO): NO